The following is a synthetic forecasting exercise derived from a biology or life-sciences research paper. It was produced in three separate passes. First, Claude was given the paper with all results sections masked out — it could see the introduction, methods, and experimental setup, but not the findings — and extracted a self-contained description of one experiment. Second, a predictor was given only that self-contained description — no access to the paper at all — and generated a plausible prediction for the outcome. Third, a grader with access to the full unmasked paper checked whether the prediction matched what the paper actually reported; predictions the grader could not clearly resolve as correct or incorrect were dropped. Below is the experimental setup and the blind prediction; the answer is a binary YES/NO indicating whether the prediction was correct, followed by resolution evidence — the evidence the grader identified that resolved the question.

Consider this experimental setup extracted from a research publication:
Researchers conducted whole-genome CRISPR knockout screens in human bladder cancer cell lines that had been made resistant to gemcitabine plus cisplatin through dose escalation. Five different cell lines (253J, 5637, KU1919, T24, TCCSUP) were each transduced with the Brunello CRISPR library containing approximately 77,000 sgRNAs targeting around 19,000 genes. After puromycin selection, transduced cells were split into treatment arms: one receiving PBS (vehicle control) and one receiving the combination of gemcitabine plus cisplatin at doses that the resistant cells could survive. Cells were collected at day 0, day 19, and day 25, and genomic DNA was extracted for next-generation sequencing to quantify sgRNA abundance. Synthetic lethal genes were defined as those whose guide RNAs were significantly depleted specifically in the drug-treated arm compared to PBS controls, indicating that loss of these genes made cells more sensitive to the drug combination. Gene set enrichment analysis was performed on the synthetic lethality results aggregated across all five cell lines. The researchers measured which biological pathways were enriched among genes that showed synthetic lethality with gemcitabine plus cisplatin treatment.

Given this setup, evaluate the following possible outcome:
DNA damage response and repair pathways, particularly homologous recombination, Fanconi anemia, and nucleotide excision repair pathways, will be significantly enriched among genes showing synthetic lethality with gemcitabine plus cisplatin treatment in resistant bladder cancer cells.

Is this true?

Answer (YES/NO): YES